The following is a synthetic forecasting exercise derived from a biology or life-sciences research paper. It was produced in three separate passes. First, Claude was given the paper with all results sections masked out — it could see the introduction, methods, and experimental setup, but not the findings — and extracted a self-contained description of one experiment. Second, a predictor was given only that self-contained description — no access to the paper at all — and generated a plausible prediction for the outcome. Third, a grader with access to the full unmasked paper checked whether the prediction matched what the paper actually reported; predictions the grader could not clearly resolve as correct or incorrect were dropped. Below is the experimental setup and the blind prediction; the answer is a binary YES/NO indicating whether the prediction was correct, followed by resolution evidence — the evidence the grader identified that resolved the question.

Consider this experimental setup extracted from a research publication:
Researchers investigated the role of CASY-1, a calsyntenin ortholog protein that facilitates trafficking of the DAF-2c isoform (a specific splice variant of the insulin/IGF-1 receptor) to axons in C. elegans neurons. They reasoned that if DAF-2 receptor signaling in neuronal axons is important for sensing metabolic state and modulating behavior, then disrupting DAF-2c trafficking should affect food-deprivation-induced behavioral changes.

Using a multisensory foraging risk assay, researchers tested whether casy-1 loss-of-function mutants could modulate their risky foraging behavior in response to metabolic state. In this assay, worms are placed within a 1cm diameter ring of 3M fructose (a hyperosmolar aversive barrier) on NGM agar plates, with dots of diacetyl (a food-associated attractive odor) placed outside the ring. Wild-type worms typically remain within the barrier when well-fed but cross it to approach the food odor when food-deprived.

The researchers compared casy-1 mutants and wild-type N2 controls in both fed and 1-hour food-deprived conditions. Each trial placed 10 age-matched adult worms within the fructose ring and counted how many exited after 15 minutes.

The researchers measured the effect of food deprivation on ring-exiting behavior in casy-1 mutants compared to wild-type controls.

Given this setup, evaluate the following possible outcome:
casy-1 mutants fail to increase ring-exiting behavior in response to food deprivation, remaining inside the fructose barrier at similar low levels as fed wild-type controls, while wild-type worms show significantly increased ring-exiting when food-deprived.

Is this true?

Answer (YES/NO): NO